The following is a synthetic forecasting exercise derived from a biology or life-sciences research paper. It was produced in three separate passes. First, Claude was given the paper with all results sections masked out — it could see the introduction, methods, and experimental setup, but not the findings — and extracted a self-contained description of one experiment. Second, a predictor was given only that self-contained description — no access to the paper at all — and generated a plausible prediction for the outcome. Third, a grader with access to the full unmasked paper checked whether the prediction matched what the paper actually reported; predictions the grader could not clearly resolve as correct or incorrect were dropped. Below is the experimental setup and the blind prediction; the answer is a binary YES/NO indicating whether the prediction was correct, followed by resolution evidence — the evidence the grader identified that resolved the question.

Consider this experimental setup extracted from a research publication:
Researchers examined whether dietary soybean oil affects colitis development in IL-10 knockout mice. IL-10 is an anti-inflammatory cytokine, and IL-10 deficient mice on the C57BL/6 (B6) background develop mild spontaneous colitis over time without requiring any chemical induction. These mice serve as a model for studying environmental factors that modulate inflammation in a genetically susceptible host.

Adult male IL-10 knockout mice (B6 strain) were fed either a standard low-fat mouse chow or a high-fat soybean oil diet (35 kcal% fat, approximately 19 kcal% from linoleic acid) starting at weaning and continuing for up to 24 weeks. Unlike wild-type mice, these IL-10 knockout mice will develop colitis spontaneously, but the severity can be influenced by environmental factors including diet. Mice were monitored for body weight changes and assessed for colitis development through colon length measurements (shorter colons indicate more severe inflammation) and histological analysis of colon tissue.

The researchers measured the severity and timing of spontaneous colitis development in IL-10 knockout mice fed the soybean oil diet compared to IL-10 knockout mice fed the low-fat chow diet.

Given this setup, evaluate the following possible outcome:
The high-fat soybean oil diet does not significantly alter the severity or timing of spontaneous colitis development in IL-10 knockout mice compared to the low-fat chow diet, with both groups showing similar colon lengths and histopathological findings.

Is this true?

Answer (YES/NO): NO